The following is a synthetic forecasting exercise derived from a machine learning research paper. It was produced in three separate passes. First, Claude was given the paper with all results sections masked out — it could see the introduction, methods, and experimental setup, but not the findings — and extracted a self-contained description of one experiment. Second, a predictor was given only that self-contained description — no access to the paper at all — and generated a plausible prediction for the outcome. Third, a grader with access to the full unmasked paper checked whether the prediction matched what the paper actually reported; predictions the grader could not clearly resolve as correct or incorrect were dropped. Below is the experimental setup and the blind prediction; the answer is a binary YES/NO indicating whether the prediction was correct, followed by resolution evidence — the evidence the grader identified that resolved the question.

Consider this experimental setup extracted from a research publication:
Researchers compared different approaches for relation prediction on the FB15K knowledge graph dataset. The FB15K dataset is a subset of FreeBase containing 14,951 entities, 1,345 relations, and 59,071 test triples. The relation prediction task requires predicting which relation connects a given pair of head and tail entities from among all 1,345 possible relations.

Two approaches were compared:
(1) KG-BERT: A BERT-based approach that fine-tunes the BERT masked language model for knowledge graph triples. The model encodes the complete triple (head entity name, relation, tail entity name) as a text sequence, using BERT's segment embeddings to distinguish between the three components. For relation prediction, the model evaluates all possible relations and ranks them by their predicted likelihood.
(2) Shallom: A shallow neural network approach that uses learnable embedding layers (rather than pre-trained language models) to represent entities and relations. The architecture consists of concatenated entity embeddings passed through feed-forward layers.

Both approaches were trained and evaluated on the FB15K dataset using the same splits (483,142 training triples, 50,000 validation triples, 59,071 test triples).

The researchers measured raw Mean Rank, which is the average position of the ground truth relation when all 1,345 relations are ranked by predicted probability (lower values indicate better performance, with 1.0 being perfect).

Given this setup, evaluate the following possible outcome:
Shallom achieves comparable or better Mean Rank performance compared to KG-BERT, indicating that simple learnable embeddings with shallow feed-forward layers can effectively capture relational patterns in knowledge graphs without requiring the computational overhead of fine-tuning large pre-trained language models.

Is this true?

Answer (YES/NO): YES